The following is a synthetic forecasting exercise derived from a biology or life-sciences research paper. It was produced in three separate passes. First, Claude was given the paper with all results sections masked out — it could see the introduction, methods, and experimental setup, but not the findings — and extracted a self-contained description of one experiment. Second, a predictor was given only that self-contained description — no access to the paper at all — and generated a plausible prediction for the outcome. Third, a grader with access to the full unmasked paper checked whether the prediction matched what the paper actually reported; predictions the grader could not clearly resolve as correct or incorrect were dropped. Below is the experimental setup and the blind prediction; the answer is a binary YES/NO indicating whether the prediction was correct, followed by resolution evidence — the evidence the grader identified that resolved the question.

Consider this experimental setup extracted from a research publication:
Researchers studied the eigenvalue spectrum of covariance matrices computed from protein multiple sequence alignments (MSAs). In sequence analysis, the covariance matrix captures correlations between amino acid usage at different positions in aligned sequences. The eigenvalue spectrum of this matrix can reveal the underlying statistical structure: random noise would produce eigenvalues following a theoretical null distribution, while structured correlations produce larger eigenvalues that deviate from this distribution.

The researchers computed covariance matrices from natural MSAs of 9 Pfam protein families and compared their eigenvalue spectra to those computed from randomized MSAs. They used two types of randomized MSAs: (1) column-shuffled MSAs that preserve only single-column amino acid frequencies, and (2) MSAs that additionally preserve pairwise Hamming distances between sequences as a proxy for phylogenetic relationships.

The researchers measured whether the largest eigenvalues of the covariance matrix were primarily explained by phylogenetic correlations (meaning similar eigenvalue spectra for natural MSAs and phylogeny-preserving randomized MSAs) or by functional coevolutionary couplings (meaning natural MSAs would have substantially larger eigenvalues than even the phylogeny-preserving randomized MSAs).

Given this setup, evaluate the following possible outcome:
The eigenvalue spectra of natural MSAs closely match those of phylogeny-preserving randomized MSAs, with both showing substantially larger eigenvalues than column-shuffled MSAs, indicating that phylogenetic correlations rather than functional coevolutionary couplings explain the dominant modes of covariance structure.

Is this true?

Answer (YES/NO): YES